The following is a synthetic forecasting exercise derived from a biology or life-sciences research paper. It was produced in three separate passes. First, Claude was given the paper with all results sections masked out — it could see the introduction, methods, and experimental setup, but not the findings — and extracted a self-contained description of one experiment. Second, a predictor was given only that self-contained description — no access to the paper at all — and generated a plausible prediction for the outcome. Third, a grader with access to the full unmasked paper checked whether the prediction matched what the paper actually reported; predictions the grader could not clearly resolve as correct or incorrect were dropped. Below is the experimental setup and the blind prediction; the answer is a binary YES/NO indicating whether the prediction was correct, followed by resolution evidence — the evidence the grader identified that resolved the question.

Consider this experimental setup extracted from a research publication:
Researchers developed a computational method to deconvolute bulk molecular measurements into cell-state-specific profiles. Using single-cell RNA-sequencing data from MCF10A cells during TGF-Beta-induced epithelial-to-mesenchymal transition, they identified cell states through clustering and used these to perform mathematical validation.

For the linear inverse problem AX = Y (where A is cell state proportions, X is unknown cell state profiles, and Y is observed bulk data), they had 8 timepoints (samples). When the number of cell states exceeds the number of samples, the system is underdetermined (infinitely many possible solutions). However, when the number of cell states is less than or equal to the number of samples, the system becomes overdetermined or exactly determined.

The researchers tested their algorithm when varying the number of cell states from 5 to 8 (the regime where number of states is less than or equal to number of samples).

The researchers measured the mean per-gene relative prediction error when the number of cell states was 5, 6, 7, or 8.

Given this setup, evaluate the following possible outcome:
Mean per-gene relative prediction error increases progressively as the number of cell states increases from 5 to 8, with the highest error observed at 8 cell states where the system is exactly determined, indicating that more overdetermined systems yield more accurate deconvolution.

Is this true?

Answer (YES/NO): NO